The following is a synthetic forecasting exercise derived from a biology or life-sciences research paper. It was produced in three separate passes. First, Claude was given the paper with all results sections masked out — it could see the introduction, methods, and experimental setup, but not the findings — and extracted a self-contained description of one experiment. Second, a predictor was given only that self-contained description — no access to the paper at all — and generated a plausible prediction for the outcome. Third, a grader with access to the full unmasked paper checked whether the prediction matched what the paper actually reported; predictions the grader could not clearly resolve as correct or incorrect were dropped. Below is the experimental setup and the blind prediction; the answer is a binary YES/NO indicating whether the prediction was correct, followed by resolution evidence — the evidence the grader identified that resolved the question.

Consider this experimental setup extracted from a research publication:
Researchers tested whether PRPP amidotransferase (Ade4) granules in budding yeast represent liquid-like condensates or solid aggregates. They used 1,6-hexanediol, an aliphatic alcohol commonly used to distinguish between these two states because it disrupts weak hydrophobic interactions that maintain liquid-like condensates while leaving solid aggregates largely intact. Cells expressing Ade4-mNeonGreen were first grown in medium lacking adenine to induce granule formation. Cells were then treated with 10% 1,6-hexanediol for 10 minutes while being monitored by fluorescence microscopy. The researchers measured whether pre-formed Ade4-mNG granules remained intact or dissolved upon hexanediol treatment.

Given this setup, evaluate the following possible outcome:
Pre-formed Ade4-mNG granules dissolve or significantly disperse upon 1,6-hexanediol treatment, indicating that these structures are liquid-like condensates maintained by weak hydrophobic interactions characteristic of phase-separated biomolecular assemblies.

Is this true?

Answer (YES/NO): YES